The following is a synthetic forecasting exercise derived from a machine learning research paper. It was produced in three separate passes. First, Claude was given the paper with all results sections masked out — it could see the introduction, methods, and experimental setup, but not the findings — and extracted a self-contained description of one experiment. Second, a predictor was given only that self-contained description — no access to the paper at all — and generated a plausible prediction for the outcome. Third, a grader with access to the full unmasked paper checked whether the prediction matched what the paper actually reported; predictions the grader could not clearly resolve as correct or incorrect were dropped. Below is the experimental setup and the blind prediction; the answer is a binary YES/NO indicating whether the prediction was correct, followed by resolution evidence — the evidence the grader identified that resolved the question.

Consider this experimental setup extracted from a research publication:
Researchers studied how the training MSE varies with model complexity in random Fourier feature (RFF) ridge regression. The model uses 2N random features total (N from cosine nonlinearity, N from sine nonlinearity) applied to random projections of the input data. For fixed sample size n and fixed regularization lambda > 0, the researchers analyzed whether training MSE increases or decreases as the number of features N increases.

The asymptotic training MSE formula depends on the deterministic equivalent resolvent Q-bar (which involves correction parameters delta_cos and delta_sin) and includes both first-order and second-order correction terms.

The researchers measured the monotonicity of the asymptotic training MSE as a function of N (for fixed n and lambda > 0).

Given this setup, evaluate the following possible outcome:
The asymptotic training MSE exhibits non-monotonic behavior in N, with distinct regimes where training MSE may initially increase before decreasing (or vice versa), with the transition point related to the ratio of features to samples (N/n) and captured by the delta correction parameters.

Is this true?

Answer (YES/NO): NO